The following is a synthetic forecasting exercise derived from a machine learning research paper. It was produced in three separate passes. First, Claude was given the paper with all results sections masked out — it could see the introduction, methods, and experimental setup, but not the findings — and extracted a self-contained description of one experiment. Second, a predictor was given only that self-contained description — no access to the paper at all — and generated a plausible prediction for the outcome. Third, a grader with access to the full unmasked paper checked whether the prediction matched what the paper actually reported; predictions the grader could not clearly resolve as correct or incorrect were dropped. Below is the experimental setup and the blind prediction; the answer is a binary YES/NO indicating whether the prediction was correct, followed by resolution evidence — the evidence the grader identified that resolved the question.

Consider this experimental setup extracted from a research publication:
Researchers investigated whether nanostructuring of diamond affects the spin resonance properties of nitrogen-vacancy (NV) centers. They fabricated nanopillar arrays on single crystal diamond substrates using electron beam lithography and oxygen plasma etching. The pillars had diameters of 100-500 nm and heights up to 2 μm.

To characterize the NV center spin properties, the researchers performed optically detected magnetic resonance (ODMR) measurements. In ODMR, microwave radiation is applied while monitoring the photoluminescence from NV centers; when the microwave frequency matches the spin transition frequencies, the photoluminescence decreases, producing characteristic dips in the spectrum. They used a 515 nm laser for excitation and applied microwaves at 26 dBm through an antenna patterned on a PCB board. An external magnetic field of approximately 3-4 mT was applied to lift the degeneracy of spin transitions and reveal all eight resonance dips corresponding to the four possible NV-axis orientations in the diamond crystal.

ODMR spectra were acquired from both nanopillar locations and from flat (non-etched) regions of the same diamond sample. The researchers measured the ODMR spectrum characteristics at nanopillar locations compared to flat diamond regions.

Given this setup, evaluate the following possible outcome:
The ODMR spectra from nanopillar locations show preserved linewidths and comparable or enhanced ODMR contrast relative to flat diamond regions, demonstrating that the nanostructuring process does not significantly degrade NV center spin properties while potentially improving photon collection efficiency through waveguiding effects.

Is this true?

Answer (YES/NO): YES